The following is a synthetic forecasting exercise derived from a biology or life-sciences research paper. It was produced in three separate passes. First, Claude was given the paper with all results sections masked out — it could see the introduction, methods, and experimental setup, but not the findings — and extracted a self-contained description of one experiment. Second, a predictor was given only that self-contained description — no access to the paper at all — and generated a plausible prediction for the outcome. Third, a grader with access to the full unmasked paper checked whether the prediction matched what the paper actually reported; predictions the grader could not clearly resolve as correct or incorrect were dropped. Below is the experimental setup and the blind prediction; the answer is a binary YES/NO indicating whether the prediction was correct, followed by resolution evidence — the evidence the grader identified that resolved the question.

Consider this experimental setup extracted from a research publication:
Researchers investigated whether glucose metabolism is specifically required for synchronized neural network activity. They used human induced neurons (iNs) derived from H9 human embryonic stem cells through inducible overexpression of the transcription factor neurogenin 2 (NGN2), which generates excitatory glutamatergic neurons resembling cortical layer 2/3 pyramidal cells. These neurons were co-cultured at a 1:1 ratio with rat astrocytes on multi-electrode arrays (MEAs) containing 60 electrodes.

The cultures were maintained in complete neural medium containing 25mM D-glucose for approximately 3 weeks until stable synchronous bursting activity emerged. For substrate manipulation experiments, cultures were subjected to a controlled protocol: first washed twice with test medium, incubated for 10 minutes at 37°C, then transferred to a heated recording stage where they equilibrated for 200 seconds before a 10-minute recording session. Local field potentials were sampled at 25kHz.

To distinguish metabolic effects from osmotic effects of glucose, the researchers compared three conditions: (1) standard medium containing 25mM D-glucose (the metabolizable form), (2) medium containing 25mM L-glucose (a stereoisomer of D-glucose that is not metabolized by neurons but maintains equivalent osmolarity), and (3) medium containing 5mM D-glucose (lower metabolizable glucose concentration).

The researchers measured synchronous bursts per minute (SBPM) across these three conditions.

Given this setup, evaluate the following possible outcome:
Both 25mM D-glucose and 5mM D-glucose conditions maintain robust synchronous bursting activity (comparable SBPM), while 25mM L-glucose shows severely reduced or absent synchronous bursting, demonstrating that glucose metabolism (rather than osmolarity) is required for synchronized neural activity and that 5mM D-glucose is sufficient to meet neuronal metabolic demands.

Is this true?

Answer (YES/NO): NO